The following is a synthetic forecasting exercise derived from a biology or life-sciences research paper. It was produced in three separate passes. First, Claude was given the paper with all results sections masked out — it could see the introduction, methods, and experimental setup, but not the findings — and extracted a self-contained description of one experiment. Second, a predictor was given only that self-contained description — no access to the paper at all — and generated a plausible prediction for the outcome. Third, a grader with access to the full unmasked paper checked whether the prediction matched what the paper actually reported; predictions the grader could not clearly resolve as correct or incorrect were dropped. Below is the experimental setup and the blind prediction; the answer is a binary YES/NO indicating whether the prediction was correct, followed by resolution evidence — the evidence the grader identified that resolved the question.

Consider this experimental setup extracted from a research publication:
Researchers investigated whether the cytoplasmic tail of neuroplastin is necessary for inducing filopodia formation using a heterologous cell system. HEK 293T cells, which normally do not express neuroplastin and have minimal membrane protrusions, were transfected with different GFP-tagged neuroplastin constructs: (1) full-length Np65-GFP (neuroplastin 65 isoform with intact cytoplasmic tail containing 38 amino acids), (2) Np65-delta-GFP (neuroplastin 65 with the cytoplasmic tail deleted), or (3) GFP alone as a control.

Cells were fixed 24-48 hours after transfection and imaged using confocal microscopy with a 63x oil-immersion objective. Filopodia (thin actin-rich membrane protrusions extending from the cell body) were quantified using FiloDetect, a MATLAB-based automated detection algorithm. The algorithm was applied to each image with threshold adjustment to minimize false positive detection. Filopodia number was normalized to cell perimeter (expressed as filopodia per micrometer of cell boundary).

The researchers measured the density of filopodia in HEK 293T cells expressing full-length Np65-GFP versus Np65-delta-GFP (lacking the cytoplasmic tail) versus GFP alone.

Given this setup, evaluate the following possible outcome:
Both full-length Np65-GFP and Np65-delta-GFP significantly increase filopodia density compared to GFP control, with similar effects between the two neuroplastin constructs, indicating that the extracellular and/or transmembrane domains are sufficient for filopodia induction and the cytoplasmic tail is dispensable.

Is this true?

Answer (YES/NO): NO